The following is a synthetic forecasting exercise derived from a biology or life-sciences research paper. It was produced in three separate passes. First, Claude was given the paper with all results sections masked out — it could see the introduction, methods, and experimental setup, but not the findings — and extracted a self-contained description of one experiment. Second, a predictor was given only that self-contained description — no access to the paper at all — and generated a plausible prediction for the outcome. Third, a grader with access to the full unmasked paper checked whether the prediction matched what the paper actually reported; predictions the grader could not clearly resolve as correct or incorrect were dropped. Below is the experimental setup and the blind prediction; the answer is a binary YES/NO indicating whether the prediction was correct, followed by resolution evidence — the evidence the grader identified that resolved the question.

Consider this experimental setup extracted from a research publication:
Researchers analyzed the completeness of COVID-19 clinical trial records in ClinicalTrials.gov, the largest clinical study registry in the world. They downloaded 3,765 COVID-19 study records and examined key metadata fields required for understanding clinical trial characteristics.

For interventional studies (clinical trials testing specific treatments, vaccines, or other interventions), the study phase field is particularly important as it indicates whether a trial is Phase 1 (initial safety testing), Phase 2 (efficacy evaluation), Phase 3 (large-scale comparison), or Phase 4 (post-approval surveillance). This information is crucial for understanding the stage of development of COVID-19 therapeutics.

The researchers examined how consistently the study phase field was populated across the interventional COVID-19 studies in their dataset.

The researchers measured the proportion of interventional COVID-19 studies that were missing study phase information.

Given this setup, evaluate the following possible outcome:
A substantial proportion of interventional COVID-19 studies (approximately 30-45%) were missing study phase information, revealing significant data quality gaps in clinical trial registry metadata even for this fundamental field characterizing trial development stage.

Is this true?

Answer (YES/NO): YES